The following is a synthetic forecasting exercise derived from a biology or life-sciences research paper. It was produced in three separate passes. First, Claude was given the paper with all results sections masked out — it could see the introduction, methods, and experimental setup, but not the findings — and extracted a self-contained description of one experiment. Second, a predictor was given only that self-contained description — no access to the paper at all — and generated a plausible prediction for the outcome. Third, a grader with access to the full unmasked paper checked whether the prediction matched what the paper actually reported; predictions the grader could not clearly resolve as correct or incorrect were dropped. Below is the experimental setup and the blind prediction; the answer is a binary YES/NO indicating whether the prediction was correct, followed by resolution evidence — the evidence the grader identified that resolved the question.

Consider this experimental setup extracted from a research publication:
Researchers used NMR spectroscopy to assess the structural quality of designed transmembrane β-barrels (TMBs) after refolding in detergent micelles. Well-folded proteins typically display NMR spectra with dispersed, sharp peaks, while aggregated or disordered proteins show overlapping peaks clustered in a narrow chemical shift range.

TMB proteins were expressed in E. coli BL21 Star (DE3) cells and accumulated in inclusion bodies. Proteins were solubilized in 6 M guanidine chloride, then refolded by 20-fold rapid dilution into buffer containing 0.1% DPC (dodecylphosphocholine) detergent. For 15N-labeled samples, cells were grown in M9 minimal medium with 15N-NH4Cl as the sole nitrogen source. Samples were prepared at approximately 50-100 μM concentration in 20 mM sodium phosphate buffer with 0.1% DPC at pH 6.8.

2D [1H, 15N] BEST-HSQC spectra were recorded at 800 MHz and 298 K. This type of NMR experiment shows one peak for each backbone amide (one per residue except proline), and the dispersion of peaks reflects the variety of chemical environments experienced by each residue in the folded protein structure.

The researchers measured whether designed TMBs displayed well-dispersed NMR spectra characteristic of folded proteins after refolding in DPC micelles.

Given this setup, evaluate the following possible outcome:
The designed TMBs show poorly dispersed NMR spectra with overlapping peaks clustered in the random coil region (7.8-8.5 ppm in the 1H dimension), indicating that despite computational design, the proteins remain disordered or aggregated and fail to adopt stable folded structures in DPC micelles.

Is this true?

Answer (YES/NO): NO